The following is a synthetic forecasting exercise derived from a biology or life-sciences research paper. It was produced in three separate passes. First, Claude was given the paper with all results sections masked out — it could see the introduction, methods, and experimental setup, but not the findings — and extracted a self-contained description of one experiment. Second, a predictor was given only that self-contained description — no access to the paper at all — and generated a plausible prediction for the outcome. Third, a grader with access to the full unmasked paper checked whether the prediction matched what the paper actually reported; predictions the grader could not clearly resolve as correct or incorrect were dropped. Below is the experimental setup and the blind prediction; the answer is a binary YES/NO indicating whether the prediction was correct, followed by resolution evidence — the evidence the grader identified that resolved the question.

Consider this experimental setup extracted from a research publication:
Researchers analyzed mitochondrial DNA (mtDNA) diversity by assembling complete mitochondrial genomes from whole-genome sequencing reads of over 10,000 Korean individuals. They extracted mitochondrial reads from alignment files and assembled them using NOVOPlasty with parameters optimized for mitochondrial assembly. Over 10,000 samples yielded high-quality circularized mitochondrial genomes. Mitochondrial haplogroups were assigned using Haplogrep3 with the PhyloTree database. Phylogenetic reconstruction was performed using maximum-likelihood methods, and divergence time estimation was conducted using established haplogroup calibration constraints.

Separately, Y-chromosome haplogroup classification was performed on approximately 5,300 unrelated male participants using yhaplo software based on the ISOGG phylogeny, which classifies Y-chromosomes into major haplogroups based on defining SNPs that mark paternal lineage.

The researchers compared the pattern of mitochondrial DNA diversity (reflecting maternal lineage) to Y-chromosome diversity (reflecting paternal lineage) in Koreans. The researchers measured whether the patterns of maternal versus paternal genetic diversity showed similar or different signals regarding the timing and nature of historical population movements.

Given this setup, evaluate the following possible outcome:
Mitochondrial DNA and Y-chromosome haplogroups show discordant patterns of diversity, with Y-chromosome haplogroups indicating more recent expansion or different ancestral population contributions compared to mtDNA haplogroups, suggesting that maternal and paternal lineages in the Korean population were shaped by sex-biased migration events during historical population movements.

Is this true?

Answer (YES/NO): YES